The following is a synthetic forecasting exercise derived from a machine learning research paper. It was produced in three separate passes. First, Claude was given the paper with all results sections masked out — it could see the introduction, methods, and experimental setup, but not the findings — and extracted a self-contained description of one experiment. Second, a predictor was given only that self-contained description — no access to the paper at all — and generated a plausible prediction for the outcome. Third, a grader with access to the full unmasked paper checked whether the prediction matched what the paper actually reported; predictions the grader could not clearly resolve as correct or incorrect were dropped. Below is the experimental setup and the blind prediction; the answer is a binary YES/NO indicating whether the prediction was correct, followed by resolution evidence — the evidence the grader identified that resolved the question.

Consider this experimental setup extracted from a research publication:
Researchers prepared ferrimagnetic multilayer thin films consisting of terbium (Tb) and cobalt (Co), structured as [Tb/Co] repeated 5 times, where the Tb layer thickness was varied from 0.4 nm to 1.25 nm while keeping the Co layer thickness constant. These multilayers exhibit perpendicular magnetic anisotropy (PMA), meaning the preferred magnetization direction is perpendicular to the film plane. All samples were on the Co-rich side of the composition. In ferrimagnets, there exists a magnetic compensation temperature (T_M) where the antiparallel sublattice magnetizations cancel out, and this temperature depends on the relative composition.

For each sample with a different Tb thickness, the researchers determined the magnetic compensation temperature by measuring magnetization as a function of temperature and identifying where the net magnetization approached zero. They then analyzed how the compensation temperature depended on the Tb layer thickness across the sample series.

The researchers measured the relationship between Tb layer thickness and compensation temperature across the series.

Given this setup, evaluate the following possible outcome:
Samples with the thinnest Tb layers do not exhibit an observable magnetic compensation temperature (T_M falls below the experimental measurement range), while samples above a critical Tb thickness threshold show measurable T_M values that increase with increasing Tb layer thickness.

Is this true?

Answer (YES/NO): YES